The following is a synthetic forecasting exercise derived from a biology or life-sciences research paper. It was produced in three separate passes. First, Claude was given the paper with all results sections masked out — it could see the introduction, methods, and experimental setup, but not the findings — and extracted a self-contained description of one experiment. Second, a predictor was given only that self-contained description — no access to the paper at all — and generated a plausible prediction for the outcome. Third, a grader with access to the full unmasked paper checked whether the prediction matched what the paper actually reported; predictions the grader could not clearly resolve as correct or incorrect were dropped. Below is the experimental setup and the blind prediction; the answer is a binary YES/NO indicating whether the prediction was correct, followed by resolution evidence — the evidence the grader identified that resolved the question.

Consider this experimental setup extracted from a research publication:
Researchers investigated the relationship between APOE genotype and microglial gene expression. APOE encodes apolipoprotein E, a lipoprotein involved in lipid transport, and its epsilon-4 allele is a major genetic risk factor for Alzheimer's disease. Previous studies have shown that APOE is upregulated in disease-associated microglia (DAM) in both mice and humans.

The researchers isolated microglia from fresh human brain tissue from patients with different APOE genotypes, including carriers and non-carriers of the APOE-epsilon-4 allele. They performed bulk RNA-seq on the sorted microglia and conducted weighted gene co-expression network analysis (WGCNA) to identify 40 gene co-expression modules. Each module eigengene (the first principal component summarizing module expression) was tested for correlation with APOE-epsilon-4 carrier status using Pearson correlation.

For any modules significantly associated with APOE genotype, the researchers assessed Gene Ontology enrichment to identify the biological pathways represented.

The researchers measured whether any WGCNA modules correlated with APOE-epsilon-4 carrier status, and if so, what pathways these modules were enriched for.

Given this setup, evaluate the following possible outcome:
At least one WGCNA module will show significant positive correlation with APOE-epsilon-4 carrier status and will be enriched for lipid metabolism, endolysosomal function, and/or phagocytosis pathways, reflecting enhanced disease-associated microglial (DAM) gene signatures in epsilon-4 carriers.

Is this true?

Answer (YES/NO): NO